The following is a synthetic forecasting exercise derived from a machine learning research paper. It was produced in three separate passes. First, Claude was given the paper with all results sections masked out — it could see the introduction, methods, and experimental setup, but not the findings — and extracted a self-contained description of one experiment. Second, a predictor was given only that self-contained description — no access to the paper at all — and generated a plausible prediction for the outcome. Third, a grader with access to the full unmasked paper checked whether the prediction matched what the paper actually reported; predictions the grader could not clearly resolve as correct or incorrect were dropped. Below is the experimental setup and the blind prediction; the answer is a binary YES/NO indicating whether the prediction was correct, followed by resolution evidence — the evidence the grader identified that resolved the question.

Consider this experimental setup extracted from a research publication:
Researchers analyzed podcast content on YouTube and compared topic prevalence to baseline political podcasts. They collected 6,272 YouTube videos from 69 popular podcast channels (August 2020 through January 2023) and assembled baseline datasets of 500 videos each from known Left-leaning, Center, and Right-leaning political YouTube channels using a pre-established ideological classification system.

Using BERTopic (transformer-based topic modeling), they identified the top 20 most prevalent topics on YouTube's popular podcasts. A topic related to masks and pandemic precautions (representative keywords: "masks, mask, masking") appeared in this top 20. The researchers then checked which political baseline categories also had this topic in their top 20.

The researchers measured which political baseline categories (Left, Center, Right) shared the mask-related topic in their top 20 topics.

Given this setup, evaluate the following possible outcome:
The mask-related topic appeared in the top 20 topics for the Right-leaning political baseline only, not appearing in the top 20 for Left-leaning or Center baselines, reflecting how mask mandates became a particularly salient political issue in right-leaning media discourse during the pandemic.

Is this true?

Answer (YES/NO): NO